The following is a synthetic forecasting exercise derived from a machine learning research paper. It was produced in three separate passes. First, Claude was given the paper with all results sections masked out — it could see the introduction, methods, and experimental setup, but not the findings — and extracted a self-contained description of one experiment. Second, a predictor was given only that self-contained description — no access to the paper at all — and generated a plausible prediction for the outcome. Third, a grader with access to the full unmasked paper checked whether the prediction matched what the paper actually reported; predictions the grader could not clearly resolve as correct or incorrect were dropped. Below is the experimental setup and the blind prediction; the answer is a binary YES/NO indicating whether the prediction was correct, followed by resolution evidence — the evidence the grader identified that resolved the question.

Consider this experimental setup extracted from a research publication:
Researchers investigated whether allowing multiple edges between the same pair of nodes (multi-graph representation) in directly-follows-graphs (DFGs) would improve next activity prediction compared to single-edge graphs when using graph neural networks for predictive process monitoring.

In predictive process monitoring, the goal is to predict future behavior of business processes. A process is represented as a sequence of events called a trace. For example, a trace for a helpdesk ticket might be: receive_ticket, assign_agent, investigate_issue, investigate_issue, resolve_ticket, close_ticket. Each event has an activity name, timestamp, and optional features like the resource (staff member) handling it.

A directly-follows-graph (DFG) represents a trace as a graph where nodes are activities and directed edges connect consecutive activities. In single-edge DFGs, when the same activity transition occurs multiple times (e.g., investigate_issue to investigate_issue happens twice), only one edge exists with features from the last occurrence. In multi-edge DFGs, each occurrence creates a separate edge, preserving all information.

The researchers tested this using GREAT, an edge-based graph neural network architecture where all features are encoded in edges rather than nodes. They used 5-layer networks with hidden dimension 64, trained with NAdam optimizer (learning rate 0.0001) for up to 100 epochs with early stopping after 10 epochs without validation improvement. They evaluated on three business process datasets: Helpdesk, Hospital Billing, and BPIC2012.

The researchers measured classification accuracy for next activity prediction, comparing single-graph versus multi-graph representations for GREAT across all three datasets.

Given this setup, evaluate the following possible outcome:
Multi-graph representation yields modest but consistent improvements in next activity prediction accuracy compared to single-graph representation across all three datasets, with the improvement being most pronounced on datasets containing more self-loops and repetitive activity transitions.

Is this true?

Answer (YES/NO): NO